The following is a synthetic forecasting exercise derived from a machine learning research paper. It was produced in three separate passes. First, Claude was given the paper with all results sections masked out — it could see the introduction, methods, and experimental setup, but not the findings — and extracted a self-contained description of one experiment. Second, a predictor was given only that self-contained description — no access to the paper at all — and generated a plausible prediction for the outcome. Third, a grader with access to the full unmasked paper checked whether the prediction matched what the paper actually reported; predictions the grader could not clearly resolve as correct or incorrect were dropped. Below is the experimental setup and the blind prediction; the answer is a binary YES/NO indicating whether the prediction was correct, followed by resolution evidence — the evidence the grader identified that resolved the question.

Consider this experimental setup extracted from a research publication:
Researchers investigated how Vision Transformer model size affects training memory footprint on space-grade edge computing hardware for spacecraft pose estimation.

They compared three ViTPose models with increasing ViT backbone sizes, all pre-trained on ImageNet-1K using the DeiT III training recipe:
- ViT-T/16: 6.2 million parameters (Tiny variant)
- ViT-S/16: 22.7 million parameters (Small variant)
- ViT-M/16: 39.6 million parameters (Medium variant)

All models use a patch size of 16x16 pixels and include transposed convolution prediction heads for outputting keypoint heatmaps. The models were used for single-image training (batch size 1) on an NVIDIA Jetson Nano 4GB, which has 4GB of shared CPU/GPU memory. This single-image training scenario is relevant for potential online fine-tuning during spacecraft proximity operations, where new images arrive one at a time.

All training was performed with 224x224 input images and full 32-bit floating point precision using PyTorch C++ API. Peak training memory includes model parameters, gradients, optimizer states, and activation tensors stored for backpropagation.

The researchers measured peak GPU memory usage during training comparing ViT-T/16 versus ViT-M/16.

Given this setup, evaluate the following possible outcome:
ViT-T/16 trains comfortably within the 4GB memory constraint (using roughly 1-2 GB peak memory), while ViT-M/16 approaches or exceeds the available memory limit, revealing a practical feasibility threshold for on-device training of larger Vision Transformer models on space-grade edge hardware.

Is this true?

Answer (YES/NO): NO